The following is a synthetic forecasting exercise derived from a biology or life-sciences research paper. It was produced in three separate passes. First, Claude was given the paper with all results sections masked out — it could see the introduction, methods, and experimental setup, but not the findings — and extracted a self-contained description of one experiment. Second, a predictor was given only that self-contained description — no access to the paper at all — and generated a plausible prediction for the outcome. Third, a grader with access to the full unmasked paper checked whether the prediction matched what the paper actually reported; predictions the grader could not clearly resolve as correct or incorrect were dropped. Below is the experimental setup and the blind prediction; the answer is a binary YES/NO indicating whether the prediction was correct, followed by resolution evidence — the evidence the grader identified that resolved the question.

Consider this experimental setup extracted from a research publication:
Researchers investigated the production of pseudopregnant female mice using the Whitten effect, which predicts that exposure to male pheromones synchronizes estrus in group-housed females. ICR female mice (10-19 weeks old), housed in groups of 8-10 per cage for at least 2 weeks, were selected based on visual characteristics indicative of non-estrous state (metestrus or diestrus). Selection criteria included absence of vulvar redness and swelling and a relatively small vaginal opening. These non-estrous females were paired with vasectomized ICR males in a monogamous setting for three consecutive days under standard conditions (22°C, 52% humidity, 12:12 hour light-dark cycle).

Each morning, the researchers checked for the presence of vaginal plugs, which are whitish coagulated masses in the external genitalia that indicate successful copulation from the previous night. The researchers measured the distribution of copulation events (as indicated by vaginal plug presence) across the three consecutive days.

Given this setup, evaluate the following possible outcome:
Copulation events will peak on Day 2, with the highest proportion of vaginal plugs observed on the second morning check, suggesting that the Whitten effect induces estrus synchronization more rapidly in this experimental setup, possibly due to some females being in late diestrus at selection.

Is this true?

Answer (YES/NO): NO